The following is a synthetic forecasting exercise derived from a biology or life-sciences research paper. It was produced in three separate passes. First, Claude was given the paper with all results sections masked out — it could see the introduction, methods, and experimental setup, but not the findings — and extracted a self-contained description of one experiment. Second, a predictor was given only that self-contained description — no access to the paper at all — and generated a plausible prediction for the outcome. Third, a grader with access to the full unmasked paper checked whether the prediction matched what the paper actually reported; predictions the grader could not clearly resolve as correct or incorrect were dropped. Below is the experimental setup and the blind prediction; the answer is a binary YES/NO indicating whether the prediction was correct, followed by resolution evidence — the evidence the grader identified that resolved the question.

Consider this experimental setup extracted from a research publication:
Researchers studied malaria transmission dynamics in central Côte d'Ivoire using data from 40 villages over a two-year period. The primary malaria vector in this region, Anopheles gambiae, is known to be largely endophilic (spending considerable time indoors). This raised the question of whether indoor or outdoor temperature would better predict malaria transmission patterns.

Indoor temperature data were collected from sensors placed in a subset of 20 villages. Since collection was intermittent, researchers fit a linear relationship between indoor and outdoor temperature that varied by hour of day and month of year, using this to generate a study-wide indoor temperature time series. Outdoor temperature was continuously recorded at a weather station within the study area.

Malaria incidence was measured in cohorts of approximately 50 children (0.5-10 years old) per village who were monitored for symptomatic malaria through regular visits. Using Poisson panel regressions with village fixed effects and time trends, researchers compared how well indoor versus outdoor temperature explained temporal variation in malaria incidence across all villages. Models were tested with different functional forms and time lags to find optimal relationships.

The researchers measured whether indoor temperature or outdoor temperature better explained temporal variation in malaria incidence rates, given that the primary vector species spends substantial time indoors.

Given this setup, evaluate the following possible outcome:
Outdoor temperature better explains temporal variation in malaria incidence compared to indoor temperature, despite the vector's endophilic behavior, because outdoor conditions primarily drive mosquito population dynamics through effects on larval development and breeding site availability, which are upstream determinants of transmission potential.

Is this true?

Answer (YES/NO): YES